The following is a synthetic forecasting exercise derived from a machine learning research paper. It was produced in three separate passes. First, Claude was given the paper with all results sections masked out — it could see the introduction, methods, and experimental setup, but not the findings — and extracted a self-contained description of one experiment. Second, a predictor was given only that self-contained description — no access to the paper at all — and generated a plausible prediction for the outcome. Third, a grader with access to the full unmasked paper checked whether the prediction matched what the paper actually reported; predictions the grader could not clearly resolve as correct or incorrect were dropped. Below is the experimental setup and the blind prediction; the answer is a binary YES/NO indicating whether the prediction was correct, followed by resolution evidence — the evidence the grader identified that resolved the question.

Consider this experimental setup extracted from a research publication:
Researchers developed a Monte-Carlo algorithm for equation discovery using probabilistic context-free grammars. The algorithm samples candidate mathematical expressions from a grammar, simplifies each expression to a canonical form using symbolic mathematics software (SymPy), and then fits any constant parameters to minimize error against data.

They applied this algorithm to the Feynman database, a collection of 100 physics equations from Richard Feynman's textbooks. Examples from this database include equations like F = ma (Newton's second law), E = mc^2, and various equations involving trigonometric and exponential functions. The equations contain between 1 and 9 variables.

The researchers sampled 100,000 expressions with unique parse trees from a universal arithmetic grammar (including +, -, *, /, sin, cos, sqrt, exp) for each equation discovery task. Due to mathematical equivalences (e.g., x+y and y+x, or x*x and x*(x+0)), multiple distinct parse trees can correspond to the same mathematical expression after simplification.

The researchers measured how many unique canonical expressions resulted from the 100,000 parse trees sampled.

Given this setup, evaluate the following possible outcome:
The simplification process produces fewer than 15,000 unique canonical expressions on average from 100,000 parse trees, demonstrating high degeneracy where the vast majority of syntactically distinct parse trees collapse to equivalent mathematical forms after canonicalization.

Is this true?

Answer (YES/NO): NO